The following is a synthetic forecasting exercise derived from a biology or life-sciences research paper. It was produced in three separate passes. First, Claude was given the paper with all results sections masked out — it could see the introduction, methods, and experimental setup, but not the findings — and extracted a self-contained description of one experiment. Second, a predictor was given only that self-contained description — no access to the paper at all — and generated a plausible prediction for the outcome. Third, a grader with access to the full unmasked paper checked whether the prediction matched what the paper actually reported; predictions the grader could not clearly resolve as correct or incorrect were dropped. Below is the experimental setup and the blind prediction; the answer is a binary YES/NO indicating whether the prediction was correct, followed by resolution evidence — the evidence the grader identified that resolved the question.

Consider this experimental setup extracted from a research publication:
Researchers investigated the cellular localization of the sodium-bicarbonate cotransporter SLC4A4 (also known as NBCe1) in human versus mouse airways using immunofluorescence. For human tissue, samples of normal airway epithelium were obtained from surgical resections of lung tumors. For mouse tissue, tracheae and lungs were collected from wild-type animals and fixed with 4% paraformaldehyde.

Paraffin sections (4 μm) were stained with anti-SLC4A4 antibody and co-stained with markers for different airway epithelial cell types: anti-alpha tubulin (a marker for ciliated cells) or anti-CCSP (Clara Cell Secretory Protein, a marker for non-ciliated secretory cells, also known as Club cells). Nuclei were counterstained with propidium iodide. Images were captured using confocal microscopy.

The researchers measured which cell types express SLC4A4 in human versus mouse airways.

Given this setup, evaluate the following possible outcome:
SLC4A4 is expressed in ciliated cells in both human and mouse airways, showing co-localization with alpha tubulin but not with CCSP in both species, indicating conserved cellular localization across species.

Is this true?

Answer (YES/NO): NO